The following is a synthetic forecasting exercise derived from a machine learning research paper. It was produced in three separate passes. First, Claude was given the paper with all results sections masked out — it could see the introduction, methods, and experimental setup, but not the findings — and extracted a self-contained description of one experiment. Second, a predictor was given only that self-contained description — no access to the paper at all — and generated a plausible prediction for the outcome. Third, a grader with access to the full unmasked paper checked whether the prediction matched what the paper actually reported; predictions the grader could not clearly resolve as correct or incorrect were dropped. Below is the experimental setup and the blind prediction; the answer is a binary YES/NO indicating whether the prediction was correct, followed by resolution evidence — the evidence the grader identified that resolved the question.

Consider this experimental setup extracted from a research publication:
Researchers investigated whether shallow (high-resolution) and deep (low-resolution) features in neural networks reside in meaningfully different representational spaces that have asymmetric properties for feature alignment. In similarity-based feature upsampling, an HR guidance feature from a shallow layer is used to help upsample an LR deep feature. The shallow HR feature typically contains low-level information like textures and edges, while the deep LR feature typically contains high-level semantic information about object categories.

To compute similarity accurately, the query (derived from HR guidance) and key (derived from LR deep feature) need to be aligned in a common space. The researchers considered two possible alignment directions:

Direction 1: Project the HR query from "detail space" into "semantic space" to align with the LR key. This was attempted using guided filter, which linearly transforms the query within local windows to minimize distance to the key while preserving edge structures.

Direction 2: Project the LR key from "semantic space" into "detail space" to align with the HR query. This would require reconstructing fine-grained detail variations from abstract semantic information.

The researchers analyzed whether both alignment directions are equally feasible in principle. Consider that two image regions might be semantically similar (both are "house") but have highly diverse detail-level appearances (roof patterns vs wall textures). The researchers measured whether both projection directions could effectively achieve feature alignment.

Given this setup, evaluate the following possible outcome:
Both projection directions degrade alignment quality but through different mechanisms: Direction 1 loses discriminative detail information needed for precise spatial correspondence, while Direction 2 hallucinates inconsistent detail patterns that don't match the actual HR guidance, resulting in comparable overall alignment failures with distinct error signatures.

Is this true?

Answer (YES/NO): NO